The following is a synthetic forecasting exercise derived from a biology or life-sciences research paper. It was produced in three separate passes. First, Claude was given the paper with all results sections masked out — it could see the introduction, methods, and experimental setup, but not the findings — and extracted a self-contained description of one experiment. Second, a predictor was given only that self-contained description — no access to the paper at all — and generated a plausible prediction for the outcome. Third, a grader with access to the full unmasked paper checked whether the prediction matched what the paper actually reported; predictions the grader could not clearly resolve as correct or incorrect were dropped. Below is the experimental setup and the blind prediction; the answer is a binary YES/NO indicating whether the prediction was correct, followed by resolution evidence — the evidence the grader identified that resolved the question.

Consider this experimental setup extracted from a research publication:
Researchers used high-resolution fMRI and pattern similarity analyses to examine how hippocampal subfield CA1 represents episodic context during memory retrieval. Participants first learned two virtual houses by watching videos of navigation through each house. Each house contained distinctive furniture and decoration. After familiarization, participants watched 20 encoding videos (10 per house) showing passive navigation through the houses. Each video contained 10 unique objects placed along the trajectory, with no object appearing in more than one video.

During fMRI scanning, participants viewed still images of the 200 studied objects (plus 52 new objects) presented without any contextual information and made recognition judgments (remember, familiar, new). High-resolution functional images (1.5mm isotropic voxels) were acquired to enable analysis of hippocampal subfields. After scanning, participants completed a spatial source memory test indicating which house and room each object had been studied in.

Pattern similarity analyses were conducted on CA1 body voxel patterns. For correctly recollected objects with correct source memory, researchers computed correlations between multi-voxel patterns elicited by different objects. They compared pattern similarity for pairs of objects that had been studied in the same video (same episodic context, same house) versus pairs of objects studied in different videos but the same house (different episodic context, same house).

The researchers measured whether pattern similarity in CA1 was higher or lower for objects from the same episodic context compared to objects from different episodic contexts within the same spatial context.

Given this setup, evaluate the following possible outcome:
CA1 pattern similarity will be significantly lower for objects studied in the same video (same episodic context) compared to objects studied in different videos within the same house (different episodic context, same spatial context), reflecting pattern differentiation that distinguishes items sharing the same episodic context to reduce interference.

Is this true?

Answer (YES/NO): NO